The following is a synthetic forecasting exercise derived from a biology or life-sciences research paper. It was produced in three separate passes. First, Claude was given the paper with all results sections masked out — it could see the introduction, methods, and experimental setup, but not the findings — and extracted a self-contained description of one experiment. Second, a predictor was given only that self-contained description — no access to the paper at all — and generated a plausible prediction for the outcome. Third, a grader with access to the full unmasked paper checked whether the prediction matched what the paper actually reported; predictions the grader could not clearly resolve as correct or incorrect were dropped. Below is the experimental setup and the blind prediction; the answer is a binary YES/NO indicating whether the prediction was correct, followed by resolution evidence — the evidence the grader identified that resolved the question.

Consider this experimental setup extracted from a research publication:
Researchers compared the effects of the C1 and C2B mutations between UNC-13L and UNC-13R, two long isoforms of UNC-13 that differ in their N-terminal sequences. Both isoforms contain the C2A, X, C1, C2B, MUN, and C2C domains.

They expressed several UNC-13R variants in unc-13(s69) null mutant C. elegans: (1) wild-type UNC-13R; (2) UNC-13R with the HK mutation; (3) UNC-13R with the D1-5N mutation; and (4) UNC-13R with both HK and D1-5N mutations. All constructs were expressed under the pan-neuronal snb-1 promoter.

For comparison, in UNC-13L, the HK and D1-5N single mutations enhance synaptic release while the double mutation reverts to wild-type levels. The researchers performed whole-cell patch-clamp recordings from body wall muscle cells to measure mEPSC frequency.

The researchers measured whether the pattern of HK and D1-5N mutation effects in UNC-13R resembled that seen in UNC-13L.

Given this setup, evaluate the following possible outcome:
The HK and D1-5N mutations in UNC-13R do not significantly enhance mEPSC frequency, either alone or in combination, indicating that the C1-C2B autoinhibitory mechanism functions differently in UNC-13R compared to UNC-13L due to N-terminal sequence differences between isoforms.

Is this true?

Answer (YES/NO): NO